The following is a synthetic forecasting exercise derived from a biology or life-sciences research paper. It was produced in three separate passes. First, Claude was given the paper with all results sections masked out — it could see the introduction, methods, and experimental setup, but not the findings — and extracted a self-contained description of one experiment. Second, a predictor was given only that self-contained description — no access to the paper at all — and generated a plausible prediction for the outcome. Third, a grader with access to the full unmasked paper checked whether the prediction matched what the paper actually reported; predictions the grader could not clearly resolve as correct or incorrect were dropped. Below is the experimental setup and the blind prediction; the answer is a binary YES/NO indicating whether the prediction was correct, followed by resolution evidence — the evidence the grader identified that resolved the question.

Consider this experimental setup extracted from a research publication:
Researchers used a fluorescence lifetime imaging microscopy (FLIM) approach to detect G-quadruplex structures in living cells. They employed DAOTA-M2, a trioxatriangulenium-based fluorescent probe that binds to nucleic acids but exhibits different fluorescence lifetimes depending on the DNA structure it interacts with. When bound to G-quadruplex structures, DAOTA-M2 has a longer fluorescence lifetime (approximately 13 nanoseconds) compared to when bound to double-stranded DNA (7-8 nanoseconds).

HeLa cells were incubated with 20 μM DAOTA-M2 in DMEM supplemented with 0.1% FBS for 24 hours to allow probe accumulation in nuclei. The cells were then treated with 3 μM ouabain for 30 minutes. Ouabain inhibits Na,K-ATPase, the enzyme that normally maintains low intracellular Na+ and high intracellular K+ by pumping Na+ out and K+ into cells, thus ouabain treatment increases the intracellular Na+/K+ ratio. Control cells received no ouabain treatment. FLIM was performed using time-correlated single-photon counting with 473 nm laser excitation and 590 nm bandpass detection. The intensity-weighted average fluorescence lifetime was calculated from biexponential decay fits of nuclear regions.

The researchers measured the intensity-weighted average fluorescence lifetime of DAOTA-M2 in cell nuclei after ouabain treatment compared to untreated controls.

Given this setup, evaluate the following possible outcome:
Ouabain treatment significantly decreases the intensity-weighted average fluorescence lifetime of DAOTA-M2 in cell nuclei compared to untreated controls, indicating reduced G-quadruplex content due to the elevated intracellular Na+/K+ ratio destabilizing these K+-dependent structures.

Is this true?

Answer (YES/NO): NO